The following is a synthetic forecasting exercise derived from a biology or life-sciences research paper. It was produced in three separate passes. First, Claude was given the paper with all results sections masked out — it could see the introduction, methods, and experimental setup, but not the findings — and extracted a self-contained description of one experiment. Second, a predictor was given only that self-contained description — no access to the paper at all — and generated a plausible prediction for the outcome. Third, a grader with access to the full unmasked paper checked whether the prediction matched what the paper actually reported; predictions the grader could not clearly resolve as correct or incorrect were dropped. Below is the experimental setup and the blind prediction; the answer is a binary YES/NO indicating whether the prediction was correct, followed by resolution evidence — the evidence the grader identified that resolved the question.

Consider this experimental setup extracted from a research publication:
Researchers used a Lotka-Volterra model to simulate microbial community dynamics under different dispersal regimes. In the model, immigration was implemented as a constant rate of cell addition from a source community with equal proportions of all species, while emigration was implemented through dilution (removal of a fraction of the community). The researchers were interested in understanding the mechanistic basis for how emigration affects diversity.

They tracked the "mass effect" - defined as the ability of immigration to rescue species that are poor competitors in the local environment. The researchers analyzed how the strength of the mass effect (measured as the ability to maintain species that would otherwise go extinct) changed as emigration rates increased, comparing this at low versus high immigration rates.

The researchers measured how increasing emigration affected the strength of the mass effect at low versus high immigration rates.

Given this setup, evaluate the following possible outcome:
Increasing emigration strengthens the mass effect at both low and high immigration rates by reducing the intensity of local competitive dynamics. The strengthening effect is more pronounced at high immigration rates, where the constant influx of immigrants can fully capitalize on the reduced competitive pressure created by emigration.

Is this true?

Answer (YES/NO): NO